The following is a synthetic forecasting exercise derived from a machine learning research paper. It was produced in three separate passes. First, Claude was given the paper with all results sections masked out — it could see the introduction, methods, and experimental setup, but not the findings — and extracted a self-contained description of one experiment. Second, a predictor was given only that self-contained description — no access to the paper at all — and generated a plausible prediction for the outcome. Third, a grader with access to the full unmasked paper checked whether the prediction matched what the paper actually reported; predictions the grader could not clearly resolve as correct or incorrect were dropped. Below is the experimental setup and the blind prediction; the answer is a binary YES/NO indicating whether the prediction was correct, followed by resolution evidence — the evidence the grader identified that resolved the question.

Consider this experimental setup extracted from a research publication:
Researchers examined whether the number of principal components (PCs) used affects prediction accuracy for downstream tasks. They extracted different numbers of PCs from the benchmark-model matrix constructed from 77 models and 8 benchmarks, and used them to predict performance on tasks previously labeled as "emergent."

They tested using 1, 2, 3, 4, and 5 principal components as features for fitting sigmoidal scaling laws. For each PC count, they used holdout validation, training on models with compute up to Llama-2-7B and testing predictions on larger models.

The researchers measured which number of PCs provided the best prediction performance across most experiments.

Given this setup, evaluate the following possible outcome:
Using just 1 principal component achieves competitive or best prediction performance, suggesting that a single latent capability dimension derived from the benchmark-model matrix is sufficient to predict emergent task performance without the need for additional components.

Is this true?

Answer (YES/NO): NO